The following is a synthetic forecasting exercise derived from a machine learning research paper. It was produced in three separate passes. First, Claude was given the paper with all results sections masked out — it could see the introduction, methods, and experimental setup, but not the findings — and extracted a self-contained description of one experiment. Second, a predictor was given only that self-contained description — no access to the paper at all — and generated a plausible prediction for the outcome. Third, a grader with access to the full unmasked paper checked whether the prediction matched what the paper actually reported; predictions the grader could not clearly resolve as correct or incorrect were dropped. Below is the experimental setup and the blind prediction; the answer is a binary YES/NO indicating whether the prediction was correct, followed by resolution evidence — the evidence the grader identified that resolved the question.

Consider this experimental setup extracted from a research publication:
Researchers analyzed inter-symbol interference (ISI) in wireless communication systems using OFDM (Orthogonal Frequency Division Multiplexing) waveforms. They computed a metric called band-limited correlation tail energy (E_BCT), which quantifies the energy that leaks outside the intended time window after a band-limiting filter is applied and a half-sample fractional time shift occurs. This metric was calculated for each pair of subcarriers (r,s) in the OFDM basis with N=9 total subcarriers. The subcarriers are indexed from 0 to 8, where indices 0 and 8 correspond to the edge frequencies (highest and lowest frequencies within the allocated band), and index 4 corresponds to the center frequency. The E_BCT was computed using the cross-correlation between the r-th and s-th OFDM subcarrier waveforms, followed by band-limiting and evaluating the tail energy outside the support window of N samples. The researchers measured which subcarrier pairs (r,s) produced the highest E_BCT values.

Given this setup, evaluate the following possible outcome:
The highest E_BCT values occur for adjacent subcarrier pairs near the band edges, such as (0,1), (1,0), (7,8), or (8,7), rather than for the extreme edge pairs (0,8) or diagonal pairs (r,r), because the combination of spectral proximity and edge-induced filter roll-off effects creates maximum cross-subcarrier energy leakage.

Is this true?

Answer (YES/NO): NO